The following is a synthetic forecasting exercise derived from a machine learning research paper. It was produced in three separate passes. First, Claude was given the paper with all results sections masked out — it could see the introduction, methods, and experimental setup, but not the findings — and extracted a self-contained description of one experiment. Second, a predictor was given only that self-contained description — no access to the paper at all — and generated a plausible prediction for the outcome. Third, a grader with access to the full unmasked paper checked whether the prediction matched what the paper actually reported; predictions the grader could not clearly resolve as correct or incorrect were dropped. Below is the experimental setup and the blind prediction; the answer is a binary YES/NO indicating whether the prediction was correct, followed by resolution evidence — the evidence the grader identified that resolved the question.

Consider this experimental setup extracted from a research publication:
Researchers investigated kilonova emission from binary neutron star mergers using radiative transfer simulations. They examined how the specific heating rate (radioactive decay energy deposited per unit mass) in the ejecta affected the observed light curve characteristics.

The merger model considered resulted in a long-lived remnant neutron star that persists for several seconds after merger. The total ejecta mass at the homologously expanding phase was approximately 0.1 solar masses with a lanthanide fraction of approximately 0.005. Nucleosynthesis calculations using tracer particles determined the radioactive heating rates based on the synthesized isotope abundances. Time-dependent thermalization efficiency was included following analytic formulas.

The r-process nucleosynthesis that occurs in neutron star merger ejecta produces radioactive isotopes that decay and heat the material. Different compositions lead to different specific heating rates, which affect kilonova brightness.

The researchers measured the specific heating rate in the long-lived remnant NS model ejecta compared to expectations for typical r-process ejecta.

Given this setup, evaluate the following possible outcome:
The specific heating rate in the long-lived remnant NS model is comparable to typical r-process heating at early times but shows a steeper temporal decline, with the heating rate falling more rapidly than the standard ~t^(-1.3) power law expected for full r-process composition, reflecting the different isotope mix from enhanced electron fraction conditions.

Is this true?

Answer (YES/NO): NO